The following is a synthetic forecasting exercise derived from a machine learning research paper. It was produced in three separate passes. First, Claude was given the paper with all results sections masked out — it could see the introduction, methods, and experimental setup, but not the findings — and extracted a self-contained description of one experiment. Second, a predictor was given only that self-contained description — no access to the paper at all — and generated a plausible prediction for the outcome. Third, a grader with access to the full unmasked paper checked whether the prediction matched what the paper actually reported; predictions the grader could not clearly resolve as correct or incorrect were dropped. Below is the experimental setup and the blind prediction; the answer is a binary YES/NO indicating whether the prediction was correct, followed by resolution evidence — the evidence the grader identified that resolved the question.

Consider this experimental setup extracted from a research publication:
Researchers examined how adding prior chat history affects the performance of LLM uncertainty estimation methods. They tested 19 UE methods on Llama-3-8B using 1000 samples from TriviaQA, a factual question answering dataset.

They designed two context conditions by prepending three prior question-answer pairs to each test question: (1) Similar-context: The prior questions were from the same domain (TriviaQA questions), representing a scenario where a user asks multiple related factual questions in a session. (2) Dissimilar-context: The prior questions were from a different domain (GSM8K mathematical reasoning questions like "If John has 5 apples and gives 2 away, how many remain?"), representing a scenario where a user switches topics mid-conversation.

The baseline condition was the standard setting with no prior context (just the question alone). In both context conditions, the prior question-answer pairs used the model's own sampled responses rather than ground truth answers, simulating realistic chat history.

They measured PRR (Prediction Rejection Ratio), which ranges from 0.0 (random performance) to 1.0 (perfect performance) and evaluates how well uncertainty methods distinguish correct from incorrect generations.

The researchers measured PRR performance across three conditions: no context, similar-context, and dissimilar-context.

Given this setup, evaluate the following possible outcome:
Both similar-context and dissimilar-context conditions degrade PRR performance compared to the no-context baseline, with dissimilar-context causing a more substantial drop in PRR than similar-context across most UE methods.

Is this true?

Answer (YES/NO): NO